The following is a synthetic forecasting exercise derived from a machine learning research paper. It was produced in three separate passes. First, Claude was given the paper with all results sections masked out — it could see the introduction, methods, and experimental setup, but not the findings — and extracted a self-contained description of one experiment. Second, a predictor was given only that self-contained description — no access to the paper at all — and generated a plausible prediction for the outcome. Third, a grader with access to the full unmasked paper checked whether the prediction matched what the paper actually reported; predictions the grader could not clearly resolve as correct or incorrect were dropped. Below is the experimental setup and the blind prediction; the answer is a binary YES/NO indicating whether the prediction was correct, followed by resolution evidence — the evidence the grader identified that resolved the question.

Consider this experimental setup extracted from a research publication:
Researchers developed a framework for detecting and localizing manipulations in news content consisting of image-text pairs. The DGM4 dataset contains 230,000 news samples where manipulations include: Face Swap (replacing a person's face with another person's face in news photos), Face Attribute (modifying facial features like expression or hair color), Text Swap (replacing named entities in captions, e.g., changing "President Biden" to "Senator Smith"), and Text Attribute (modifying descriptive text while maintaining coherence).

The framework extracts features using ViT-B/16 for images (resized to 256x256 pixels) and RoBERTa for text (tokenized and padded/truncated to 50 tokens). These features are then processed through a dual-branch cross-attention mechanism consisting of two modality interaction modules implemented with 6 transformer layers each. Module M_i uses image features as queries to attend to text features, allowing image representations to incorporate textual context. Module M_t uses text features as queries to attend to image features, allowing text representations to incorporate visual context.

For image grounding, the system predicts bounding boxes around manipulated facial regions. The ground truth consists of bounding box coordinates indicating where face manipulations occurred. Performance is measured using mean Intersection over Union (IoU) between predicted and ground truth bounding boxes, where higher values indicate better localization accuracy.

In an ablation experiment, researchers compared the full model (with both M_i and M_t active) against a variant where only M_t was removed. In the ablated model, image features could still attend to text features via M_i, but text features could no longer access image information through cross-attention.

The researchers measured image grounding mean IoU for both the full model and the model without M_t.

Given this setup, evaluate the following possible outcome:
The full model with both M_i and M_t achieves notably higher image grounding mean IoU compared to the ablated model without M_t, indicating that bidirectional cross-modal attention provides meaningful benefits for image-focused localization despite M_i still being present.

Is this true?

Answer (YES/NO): NO